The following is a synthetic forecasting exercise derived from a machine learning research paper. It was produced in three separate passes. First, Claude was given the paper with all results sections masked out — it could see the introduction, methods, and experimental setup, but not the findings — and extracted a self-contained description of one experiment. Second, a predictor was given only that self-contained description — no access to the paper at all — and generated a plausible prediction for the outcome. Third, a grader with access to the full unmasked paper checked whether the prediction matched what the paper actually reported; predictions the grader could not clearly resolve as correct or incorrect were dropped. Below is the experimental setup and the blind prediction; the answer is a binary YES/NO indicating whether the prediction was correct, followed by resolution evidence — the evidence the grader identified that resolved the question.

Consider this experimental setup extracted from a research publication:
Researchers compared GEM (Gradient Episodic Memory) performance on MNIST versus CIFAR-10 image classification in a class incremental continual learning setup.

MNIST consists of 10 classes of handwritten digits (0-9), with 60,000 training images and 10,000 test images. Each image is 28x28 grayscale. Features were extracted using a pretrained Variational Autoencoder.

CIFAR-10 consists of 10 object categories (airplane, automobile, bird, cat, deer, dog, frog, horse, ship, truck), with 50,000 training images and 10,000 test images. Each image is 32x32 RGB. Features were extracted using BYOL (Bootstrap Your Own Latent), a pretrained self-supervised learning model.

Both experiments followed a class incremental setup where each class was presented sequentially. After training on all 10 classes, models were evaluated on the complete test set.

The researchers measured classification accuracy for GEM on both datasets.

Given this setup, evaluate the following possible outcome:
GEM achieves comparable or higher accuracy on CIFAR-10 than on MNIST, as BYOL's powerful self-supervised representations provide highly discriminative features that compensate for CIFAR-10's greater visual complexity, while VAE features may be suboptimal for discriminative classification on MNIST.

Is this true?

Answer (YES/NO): NO